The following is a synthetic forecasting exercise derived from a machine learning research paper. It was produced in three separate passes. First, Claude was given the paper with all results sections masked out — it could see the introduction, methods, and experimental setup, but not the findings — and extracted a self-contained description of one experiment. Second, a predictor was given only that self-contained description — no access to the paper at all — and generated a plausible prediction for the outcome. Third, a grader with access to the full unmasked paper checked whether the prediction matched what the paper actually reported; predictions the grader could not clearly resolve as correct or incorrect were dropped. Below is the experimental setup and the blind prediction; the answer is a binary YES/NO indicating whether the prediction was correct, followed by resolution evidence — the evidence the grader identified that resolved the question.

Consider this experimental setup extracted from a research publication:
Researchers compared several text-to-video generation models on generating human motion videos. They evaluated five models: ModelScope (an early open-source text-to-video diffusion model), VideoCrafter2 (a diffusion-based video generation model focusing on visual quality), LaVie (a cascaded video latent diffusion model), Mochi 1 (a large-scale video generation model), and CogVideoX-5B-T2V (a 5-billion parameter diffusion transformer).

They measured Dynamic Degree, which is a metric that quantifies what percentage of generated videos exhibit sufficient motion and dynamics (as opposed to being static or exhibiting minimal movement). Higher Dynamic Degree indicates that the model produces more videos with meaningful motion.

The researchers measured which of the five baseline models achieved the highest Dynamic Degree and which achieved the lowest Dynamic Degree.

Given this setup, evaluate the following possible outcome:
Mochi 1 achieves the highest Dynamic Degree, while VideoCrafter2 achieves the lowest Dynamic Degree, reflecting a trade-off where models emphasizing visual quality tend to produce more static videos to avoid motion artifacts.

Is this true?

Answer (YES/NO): NO